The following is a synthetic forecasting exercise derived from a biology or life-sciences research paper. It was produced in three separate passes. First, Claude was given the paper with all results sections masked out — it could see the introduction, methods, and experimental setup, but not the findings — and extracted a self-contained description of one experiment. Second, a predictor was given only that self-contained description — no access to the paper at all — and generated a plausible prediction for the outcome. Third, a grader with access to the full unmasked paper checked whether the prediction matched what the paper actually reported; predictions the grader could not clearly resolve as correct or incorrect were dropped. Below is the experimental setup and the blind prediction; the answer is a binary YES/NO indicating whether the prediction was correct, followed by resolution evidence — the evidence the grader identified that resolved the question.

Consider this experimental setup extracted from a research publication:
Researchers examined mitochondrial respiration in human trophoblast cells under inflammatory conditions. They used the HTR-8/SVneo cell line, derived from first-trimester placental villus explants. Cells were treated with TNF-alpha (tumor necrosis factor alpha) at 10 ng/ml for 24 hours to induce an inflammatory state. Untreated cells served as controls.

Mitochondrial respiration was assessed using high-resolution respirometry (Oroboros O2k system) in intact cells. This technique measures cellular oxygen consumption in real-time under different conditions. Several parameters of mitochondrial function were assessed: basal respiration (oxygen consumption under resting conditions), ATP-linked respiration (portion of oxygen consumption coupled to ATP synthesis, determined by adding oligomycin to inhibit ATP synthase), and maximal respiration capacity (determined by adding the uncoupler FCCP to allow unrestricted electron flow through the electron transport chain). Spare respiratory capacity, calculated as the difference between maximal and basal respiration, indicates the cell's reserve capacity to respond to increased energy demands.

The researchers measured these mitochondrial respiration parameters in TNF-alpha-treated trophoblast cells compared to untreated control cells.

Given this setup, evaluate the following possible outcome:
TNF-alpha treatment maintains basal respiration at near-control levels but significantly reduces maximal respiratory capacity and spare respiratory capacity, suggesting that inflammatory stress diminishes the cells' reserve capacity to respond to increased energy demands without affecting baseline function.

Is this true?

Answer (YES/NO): NO